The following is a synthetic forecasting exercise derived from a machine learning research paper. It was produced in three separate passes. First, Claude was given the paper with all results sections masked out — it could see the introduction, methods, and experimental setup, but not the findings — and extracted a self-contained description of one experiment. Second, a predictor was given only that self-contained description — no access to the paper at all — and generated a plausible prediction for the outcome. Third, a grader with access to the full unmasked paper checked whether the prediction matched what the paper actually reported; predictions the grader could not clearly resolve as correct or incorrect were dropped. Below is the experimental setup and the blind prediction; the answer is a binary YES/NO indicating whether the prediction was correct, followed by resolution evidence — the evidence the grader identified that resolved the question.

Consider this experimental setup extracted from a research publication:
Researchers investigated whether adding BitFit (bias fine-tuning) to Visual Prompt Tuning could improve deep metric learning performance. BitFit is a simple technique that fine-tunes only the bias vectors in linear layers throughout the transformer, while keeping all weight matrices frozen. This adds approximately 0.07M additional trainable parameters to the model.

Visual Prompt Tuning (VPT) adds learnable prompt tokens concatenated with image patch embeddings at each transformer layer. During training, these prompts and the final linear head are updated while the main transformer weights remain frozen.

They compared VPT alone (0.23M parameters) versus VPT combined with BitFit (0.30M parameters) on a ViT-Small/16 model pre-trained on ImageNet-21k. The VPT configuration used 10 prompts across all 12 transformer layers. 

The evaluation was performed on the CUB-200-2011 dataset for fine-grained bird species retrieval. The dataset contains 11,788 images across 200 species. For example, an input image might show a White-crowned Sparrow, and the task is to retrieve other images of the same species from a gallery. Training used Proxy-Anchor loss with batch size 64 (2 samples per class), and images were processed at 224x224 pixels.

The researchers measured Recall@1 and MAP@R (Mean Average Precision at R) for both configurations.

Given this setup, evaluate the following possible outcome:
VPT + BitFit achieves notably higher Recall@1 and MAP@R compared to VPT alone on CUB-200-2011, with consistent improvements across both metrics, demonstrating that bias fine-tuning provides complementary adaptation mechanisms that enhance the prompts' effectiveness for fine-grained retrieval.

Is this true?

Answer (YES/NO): YES